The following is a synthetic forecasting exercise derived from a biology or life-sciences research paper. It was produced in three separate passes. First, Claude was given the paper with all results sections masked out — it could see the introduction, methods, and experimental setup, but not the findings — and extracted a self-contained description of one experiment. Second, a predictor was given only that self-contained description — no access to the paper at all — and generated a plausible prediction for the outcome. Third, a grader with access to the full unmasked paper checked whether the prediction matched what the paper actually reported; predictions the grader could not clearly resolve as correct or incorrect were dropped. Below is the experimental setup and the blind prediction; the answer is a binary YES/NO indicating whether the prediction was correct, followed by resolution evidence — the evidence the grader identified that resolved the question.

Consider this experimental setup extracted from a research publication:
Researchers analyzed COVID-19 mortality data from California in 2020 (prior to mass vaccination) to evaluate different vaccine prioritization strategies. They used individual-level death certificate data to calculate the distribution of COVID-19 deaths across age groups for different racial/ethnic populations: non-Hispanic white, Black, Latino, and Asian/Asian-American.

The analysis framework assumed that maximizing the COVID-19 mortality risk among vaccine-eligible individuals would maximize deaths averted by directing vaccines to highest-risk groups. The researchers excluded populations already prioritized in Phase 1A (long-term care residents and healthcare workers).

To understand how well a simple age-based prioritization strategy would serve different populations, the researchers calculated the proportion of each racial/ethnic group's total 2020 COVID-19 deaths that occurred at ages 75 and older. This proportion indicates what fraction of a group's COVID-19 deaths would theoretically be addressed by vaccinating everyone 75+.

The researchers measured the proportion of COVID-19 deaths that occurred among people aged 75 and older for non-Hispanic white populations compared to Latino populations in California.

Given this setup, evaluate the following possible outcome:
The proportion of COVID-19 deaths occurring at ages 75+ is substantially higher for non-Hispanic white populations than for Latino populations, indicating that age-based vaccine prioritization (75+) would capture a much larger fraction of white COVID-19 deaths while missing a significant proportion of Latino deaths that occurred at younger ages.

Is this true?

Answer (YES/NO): YES